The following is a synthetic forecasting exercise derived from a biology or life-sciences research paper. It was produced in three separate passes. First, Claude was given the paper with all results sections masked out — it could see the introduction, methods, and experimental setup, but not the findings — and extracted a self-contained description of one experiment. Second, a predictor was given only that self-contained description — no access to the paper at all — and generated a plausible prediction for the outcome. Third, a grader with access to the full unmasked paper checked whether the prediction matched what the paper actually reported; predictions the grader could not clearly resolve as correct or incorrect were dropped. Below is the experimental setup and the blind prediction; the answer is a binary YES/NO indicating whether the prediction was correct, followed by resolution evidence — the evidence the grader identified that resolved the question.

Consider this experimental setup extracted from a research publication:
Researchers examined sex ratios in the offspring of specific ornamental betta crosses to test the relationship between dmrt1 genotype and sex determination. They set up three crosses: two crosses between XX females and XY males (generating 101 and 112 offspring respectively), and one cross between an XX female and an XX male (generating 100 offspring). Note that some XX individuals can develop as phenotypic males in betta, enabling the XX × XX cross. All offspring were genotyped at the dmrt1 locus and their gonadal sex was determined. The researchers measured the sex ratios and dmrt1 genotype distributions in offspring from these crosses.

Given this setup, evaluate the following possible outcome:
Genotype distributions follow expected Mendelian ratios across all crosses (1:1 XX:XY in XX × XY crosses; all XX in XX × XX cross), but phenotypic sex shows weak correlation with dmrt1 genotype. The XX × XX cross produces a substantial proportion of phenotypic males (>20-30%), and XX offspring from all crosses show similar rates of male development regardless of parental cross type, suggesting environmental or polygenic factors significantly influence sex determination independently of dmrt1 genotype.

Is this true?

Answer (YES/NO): NO